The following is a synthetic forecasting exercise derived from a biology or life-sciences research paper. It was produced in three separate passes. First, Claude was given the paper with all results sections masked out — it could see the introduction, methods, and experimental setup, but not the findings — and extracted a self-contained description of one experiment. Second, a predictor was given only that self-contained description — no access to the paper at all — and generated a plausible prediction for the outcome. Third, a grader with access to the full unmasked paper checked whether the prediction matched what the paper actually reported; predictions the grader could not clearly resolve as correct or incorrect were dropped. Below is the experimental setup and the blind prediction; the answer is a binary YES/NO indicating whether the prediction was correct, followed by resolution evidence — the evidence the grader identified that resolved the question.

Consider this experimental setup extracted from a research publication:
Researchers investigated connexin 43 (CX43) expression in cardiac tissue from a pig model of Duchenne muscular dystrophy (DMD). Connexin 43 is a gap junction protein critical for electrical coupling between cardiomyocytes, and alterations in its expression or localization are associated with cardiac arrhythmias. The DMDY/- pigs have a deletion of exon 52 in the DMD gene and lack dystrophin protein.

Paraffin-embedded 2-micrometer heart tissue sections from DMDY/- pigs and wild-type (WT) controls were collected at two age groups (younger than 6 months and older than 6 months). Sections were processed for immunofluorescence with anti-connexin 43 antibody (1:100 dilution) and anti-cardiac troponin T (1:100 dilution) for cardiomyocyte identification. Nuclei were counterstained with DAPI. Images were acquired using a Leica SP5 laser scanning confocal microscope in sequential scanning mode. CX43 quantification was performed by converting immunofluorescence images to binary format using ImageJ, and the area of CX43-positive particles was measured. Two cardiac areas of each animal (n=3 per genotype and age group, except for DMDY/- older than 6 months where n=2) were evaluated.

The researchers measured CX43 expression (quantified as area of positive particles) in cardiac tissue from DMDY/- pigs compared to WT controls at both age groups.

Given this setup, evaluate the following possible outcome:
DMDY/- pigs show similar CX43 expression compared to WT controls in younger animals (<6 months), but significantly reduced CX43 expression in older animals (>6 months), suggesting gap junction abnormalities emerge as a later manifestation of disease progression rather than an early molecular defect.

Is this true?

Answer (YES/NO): NO